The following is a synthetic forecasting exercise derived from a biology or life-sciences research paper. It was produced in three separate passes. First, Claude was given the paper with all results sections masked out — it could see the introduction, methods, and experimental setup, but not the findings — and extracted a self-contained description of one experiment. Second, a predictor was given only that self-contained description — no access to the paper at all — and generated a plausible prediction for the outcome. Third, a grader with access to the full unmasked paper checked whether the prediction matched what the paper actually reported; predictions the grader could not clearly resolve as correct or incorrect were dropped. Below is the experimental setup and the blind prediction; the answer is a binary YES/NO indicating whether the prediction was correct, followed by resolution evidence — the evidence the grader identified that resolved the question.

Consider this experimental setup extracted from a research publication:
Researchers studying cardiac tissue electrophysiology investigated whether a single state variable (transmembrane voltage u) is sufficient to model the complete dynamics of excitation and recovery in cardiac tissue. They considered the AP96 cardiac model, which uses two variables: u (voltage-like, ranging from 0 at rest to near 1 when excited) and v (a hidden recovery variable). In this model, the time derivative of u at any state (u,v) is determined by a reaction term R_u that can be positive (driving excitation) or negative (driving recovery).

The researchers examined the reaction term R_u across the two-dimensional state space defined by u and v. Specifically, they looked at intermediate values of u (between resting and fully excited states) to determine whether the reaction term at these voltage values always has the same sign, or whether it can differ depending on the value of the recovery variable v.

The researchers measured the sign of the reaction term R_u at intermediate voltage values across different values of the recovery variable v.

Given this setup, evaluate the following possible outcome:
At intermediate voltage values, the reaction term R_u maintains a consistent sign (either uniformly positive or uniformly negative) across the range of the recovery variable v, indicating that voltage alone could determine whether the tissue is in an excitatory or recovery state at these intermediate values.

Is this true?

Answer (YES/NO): NO